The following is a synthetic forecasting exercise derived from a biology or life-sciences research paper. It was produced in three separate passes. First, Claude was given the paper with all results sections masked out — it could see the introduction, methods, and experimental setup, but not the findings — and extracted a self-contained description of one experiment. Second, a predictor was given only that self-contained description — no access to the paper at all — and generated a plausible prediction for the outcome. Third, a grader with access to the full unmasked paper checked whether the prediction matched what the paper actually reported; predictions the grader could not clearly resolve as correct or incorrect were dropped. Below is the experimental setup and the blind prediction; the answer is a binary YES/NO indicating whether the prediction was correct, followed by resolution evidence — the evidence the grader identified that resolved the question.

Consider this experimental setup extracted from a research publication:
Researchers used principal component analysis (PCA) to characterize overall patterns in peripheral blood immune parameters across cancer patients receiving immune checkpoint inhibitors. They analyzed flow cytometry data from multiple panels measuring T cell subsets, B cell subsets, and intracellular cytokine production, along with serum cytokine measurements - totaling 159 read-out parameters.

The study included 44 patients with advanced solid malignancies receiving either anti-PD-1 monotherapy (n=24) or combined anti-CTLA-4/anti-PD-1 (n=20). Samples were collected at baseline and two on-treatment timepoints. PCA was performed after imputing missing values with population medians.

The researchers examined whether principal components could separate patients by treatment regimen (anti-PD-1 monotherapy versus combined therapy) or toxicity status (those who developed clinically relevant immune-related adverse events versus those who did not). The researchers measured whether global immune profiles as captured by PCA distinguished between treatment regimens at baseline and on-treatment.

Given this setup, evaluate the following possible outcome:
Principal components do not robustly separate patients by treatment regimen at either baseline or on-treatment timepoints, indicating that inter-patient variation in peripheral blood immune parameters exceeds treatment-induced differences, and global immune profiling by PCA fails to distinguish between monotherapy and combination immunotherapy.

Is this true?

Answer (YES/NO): YES